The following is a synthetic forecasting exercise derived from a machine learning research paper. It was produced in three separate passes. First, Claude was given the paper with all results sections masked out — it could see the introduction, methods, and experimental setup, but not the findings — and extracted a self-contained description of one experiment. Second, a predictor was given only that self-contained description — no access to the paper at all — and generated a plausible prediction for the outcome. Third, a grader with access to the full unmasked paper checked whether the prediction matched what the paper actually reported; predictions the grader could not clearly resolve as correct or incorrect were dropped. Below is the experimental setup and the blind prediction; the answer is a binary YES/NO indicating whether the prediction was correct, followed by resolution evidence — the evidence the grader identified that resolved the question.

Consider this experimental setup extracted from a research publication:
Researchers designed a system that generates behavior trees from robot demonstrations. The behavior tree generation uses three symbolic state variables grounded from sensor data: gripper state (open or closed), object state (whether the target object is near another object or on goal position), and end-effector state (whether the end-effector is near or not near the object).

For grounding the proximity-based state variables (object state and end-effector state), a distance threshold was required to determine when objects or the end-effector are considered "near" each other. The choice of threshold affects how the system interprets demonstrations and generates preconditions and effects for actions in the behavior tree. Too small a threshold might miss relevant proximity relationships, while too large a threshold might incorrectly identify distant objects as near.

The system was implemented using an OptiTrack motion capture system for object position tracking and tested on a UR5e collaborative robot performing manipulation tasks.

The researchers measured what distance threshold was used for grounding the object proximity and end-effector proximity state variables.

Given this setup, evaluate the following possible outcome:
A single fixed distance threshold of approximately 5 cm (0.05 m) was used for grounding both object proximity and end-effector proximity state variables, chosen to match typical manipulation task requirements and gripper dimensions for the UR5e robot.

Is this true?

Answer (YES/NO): YES